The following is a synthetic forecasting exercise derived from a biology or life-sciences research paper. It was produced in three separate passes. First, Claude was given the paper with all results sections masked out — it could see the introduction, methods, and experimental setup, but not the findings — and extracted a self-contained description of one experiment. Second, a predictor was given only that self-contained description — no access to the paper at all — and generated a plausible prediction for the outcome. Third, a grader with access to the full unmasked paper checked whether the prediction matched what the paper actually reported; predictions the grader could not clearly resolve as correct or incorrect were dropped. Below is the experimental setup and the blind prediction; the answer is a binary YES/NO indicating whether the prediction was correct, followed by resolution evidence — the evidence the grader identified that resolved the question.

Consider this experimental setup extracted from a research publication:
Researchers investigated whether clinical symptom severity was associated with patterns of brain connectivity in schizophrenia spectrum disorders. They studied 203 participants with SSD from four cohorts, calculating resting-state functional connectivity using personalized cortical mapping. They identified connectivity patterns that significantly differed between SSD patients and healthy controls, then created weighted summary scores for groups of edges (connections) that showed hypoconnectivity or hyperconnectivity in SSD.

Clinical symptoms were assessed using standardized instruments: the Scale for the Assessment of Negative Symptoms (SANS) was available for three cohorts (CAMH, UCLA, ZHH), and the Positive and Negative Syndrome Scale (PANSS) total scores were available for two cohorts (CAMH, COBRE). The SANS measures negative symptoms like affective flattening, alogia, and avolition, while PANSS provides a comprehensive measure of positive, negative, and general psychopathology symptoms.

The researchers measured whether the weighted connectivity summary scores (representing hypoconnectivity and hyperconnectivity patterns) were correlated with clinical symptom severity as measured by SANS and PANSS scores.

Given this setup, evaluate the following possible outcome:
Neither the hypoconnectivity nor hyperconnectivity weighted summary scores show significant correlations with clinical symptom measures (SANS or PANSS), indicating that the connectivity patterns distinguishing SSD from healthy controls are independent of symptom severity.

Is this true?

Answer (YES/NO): YES